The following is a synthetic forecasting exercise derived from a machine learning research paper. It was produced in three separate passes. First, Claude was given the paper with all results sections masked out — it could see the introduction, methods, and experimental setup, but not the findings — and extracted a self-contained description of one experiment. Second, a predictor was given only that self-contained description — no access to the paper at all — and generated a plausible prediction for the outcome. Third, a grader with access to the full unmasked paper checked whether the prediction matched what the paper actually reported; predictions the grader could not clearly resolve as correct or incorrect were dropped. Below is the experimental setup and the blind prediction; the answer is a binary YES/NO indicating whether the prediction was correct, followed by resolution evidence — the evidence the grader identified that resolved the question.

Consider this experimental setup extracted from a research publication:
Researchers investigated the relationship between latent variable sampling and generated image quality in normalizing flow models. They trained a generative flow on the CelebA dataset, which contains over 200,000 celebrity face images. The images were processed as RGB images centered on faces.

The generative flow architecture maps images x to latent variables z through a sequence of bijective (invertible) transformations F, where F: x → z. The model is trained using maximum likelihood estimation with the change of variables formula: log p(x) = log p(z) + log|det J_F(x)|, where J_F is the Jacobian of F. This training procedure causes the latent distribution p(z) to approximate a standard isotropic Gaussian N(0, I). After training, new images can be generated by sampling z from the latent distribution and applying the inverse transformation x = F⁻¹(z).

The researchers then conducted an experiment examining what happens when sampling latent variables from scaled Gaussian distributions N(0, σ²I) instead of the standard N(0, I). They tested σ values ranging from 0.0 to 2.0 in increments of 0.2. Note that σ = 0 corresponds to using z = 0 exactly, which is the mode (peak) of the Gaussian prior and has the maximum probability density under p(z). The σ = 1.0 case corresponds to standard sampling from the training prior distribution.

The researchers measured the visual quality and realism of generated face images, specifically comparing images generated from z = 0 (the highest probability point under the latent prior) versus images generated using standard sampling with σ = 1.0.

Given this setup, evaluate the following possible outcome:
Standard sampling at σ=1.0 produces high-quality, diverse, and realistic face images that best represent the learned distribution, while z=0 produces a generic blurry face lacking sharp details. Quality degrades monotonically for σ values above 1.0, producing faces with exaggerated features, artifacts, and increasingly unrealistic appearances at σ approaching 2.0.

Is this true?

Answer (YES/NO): NO